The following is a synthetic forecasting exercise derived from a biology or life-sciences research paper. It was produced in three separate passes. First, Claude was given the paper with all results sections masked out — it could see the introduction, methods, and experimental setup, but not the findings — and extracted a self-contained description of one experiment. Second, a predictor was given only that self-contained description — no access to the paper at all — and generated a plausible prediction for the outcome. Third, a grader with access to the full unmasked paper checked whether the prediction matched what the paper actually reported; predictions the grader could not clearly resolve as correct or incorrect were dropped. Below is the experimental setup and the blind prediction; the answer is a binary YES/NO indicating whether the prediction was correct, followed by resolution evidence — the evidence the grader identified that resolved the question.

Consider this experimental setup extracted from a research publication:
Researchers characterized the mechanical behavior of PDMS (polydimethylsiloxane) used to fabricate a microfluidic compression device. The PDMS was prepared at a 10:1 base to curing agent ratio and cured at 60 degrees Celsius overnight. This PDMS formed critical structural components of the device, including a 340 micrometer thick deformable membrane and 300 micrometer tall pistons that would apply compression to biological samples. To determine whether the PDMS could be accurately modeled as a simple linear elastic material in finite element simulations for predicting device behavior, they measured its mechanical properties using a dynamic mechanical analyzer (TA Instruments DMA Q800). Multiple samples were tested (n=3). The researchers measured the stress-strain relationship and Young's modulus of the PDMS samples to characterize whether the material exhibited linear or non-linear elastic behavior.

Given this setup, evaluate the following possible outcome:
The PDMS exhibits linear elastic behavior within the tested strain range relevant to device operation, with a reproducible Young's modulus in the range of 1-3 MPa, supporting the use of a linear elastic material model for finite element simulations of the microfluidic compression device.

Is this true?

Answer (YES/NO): YES